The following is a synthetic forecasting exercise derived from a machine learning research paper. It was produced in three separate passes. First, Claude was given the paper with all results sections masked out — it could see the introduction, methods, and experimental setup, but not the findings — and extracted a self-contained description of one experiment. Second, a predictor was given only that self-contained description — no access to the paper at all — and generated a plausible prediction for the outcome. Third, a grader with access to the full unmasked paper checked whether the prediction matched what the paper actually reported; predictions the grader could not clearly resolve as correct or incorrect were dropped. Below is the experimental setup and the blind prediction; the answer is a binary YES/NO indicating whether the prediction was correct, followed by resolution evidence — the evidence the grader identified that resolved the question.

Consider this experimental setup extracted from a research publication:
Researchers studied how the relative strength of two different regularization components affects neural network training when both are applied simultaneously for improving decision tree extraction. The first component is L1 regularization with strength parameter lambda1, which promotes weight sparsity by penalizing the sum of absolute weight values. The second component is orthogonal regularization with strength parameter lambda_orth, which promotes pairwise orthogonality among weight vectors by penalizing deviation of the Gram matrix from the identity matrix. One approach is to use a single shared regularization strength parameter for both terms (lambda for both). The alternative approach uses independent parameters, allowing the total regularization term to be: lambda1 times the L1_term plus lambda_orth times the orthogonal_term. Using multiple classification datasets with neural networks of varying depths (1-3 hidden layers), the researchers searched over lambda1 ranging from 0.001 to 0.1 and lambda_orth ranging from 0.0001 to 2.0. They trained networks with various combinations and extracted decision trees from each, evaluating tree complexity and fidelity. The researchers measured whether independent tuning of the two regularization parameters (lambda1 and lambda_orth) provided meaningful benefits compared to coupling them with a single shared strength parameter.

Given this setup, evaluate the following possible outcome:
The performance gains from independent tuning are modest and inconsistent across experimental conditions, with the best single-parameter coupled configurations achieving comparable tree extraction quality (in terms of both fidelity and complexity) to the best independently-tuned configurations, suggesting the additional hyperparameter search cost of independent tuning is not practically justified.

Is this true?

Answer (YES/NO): NO